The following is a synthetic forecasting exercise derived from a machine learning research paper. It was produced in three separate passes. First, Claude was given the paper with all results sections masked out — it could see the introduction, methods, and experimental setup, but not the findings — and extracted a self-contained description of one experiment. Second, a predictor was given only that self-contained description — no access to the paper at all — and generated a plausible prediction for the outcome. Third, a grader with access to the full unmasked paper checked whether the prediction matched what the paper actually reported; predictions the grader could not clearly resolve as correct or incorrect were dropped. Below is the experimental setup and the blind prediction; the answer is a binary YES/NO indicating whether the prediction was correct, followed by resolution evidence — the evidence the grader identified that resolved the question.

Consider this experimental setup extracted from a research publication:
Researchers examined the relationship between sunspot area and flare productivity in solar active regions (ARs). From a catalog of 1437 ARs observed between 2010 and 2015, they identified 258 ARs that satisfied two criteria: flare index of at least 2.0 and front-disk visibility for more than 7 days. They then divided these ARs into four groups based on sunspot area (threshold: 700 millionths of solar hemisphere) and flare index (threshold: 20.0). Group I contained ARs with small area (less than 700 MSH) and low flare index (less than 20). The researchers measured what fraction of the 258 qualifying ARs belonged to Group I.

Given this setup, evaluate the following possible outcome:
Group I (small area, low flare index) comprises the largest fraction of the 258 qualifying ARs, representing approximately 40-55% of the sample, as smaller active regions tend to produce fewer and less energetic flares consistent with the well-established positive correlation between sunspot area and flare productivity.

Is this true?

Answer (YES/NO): NO